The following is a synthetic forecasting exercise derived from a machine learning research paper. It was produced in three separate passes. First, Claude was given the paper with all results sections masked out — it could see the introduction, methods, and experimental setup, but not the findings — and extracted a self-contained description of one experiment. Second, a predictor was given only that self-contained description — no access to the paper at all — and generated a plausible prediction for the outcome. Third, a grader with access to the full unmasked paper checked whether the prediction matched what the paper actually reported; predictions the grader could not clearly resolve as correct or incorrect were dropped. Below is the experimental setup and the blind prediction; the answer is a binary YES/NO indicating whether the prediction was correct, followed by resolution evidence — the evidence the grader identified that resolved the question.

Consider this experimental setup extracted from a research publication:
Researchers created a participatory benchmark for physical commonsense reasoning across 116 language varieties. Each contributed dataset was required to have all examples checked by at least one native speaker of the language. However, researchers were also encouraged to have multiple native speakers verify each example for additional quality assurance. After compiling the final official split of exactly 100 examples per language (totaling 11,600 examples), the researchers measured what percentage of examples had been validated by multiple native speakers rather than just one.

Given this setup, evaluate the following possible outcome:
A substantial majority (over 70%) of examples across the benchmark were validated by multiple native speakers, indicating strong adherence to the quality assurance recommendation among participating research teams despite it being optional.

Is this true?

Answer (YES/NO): YES